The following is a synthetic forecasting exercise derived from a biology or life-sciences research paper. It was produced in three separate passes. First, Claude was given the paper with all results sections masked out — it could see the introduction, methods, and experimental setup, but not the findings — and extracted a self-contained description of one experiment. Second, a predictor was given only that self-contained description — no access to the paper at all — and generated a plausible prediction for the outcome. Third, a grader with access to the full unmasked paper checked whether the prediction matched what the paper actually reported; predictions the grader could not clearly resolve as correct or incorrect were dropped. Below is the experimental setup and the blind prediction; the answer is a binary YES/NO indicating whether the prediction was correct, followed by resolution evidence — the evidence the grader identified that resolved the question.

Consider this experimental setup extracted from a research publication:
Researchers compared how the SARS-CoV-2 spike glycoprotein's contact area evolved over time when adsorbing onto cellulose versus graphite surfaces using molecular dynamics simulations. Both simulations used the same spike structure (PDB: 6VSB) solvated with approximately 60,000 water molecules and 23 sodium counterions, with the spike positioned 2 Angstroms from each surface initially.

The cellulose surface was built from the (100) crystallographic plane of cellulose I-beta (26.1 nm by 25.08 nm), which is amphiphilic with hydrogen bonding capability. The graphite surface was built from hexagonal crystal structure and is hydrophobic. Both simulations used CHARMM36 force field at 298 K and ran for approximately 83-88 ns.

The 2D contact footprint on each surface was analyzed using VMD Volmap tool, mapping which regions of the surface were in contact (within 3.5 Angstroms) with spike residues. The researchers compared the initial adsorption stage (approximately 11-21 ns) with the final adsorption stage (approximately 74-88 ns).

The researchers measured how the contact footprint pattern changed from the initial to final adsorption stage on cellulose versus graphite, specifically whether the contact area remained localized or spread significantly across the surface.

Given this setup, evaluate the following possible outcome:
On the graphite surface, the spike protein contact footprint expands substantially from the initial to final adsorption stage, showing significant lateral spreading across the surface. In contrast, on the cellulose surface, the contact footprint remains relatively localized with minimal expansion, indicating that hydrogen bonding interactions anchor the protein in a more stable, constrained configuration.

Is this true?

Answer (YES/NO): YES